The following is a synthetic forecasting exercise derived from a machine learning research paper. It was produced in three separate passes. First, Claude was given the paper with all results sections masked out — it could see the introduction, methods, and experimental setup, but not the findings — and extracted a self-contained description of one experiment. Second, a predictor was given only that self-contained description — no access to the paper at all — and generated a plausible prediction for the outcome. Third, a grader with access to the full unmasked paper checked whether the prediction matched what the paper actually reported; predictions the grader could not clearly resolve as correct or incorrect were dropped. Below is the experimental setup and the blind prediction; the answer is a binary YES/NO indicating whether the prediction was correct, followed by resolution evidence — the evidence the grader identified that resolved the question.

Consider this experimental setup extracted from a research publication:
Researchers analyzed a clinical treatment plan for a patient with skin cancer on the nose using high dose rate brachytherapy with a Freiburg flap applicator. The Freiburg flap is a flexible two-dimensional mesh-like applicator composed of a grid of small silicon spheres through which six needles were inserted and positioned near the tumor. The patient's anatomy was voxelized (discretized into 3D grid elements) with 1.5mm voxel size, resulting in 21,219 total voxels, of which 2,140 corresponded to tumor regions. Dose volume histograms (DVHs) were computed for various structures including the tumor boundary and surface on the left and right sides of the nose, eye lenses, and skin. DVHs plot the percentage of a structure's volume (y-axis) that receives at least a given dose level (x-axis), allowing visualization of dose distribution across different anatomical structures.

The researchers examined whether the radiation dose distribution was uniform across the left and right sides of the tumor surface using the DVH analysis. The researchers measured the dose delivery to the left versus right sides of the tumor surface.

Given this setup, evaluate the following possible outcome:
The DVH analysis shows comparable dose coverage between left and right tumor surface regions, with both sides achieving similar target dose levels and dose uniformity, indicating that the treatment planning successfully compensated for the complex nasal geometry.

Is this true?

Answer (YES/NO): NO